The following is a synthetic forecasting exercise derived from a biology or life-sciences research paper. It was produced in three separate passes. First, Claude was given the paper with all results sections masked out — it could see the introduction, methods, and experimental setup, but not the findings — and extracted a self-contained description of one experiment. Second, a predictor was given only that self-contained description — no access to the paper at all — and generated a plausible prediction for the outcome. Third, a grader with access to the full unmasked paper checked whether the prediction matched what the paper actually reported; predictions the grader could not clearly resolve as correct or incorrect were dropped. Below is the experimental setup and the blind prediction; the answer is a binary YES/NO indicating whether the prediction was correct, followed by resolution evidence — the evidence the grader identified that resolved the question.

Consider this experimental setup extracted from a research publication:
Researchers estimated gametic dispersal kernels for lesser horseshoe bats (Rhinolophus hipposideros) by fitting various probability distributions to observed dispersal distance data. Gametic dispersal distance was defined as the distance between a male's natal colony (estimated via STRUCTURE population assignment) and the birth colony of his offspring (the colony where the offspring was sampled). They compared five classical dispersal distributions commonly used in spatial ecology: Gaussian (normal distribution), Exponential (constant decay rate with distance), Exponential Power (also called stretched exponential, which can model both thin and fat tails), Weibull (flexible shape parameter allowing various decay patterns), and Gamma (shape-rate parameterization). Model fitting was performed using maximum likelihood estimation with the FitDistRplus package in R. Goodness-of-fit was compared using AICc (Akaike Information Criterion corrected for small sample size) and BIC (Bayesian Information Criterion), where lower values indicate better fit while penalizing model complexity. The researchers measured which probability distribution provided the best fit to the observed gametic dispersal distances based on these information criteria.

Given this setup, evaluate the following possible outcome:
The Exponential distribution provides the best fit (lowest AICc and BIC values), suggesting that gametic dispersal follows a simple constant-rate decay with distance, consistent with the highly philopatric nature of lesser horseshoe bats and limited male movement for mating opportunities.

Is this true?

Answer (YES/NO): NO